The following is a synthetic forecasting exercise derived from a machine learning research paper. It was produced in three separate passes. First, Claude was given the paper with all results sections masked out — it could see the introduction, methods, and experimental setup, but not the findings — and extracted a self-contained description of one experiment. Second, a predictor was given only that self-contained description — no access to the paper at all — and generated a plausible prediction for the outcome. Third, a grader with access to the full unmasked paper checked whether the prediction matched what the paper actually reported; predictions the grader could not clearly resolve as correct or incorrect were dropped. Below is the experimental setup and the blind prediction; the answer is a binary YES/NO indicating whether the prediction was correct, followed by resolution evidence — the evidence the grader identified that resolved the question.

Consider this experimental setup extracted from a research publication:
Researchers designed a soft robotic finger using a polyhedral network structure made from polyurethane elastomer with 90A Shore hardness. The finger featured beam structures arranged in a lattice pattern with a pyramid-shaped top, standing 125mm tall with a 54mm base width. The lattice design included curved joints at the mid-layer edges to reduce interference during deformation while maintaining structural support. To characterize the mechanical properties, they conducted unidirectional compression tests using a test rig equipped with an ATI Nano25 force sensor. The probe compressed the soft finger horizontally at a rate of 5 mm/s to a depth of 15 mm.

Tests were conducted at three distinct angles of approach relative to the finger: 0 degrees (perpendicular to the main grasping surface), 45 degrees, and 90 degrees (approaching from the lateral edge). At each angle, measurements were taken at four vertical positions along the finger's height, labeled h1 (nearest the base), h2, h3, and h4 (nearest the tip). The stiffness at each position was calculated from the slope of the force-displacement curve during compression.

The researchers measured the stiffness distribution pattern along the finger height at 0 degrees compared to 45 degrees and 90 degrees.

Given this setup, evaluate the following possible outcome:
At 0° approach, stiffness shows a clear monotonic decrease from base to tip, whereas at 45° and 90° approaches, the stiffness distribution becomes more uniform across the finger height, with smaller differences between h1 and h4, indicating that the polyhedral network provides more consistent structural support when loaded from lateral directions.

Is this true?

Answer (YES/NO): NO